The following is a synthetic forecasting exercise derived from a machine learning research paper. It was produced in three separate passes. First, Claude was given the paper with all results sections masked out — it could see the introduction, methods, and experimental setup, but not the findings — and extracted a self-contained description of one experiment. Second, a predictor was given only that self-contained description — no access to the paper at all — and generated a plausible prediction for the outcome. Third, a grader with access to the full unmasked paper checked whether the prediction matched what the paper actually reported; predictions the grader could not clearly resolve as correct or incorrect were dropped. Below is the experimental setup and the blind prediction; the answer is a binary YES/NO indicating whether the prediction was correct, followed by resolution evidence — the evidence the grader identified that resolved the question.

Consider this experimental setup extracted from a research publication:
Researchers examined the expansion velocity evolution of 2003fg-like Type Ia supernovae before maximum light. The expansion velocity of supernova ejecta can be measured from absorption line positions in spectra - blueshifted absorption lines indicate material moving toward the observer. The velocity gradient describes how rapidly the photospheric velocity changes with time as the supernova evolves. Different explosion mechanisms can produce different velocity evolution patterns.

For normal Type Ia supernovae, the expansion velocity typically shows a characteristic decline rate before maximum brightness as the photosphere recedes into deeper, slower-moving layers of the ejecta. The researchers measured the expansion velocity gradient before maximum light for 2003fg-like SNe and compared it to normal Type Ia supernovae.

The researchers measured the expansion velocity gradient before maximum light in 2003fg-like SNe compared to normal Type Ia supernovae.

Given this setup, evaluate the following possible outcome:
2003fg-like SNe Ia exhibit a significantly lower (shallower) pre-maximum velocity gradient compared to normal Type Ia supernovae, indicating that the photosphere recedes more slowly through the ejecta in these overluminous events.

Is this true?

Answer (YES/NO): YES